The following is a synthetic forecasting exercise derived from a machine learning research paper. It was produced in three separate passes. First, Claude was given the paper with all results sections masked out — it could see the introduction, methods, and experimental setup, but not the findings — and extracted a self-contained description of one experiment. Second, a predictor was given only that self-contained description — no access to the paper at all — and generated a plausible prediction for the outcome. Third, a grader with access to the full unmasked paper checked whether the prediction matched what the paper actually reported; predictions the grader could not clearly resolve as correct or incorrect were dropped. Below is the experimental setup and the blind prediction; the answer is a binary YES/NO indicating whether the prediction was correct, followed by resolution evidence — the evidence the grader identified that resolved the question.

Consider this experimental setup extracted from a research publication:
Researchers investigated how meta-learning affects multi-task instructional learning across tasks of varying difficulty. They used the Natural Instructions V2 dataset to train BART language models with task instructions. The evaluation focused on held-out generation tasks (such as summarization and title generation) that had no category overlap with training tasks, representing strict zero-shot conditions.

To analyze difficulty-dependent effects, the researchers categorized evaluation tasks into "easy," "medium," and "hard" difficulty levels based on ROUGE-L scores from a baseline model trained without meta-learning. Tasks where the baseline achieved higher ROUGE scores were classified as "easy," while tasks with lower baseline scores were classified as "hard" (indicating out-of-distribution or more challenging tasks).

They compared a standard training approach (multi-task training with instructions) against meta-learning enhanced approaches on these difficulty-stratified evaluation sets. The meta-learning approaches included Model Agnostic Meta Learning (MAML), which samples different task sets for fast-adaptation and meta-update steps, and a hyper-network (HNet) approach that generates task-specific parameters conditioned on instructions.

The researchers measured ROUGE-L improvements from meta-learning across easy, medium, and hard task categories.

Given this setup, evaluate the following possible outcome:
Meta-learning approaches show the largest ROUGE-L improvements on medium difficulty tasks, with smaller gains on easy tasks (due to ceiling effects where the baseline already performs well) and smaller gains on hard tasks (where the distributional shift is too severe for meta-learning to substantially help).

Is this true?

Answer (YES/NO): NO